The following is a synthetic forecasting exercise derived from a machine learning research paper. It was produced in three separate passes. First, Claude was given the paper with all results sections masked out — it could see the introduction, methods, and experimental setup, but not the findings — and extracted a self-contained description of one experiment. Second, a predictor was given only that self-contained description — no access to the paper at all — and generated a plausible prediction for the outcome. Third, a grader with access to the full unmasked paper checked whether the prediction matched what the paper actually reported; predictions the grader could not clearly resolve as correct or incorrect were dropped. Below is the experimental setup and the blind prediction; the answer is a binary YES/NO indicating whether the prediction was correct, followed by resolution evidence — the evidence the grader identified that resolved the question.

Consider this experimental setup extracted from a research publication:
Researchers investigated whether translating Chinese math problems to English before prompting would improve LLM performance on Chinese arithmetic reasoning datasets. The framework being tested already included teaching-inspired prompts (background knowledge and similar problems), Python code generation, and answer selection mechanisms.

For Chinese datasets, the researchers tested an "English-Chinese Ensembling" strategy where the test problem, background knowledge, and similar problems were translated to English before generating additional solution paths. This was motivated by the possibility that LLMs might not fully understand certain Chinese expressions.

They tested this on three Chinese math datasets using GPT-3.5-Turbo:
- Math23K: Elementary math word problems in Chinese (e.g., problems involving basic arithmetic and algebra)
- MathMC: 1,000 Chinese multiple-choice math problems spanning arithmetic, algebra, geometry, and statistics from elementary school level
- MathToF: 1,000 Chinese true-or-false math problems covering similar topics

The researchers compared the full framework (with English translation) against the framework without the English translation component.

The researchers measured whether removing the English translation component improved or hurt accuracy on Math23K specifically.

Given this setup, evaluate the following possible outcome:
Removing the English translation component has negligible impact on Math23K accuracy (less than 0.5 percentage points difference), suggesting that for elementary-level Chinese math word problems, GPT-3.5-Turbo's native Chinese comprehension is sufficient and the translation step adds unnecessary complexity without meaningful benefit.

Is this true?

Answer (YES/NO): YES